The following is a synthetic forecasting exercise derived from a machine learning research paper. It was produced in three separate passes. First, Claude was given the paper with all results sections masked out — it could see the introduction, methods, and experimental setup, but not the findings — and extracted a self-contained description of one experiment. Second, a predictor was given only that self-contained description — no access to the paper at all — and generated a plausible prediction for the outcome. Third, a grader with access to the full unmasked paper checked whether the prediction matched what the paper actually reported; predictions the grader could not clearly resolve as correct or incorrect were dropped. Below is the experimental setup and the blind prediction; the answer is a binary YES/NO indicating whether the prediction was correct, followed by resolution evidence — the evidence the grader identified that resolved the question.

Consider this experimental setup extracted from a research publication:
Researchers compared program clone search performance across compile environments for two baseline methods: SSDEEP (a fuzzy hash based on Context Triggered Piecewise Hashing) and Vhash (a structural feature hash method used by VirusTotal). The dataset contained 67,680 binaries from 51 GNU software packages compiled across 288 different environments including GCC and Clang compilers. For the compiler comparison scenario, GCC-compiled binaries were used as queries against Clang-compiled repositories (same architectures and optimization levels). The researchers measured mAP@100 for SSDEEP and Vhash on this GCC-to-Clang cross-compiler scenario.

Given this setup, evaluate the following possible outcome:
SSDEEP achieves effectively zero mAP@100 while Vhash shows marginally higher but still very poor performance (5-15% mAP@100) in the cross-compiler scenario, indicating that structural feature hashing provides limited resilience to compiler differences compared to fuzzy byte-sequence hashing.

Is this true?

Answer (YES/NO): NO